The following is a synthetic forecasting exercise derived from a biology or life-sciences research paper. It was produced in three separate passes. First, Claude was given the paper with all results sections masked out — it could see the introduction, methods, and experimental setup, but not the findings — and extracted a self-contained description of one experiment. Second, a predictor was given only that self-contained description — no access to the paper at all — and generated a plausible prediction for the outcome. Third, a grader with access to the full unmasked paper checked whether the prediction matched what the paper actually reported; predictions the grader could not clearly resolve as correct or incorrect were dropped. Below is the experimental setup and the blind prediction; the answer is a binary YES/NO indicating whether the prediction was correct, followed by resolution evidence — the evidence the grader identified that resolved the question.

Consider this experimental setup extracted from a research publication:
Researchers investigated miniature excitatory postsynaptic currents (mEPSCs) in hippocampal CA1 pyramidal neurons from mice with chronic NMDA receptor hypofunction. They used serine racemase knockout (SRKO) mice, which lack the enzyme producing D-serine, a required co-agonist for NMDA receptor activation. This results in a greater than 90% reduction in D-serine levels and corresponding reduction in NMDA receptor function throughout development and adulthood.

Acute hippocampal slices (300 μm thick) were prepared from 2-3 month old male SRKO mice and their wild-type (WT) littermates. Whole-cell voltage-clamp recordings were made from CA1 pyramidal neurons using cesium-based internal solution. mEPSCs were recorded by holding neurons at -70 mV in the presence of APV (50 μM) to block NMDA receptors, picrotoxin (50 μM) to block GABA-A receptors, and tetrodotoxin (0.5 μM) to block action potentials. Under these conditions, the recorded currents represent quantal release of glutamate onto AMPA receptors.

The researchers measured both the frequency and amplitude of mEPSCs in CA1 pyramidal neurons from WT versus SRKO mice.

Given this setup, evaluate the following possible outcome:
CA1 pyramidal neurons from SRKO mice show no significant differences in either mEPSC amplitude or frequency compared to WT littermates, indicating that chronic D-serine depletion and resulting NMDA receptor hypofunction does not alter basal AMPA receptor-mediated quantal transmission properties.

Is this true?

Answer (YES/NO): NO